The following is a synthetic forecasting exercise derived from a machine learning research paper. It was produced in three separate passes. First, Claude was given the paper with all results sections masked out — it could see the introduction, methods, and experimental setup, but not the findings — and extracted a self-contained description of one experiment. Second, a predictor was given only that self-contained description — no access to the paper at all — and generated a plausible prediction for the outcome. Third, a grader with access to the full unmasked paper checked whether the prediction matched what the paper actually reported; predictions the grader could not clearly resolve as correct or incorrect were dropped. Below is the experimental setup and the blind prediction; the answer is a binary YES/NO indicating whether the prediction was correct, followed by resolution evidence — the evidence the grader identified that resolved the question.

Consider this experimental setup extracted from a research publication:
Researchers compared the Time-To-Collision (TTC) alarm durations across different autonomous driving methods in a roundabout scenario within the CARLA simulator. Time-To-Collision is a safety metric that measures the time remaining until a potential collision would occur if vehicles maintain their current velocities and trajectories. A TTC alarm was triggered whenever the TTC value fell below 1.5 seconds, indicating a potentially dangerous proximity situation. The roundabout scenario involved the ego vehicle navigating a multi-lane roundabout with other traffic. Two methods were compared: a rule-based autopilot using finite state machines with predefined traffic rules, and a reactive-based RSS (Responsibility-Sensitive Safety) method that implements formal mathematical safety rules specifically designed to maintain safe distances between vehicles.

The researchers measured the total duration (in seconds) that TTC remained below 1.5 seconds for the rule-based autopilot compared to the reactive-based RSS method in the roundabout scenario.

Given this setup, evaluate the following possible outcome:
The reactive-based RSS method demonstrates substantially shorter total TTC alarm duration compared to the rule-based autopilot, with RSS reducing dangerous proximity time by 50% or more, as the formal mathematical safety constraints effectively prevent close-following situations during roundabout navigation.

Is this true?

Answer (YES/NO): NO